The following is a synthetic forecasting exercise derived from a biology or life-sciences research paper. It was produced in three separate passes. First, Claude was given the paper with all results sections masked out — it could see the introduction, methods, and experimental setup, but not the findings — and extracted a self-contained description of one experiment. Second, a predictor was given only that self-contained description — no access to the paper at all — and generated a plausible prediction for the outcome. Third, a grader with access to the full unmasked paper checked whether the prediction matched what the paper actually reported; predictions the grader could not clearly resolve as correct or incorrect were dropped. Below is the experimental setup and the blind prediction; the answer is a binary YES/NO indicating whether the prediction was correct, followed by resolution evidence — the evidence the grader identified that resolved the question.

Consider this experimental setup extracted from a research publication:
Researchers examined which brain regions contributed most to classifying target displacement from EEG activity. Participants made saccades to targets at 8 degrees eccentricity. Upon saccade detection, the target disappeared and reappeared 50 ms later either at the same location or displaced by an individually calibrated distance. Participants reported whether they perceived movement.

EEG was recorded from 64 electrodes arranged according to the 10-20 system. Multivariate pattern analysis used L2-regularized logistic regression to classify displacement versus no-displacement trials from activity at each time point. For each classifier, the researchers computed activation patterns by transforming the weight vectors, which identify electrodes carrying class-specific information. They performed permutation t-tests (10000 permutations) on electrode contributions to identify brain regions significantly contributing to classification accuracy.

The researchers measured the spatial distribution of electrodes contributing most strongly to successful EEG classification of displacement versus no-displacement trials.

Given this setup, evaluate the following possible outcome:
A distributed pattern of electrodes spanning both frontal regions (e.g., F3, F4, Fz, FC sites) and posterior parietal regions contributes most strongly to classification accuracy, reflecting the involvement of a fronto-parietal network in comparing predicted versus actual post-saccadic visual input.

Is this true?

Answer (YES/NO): NO